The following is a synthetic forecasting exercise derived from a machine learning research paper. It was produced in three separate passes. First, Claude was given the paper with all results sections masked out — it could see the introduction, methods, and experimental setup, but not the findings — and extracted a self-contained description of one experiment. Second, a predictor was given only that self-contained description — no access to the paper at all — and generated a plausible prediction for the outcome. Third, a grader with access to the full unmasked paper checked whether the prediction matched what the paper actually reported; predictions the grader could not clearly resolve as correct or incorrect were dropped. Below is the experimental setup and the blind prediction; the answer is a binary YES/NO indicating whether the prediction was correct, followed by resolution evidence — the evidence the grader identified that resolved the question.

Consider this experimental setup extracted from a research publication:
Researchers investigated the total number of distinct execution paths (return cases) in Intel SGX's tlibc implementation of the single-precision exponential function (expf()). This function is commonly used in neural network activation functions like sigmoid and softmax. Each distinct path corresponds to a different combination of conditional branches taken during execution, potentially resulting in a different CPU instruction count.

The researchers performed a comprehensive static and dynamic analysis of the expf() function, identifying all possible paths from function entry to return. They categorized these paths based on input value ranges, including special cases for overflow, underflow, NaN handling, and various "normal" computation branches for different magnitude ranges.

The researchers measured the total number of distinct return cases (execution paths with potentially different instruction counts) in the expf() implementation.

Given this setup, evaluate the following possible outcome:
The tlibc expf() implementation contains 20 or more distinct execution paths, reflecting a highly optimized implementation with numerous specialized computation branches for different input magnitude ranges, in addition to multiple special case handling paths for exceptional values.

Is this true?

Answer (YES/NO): NO